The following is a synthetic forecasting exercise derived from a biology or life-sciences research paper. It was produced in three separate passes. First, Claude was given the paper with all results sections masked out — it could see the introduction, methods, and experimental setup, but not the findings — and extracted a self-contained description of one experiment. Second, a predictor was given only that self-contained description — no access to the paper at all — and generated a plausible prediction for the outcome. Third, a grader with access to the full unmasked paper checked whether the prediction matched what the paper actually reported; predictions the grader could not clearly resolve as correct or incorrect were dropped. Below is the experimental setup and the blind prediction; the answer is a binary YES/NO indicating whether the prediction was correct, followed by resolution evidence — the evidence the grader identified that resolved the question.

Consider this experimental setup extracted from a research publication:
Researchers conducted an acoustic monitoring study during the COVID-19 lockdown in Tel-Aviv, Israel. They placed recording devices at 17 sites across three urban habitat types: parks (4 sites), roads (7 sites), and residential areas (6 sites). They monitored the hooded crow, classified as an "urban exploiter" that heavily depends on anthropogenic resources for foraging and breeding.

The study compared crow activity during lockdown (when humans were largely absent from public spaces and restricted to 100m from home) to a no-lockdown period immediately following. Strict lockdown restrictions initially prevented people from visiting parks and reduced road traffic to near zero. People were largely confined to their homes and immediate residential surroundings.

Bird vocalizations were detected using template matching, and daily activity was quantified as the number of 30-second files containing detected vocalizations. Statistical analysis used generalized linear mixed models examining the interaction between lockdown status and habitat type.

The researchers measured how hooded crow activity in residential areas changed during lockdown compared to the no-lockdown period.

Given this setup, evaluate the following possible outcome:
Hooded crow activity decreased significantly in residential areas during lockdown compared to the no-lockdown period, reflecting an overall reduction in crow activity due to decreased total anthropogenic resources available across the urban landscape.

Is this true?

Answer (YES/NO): YES